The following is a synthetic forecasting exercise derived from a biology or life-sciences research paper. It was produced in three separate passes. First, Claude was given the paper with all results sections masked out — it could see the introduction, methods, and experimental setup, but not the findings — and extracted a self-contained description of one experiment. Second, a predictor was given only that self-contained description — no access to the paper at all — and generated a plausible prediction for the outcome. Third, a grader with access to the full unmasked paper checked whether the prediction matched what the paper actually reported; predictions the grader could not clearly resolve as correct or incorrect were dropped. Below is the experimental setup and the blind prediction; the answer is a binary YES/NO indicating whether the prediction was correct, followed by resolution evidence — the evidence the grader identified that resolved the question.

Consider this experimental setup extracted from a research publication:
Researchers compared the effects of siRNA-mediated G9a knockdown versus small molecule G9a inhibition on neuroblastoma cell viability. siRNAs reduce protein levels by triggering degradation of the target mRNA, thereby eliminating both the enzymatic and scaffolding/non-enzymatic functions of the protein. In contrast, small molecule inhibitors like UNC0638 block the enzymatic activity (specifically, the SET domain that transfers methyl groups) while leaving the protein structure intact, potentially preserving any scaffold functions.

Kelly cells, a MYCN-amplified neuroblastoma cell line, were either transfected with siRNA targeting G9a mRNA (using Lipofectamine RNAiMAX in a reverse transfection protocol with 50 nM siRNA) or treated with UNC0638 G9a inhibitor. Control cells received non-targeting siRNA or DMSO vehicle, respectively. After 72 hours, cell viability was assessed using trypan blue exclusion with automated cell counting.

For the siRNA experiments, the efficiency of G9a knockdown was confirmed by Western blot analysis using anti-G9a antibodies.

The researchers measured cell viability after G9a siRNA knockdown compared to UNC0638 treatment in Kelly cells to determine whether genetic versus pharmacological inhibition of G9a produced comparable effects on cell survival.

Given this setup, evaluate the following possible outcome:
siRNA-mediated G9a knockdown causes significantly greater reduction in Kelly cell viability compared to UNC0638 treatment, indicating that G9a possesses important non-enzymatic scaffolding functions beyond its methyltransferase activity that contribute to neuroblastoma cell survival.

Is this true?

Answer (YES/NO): NO